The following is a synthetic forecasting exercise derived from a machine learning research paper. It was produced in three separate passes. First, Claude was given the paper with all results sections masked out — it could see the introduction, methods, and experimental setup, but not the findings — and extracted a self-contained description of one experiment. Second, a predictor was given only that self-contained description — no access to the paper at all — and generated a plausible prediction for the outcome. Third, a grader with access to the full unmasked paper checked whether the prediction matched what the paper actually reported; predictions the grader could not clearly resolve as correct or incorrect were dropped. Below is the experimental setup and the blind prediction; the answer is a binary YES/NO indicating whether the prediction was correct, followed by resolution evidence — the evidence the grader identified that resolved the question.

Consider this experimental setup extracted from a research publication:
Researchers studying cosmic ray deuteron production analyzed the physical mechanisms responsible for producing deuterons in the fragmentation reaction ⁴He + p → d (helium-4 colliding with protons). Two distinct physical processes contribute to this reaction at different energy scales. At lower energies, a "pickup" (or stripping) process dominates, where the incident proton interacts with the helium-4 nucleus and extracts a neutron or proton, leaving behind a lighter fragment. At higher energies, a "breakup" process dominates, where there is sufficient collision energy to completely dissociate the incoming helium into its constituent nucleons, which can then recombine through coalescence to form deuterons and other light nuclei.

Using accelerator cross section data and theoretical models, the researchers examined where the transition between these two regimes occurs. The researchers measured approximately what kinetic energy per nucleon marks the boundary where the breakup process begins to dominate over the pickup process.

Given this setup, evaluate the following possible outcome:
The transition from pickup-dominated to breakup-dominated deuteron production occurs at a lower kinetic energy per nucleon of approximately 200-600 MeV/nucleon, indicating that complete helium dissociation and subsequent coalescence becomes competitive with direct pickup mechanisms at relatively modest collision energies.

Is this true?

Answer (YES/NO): NO